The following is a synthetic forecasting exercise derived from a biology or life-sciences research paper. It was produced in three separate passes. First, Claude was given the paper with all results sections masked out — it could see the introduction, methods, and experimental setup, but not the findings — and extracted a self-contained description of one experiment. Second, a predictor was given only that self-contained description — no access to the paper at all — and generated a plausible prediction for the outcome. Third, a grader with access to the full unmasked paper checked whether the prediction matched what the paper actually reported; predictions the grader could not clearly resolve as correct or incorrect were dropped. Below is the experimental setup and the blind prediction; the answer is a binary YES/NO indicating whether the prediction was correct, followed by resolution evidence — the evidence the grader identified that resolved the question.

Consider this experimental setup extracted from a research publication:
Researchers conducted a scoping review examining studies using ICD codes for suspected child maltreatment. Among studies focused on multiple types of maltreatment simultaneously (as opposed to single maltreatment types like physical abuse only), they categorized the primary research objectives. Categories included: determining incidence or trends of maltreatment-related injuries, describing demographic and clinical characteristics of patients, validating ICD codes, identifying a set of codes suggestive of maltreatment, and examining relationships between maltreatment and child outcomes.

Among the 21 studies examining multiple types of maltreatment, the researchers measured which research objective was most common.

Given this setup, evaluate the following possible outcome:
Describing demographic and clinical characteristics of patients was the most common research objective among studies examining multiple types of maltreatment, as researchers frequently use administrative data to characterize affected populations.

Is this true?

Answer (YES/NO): NO